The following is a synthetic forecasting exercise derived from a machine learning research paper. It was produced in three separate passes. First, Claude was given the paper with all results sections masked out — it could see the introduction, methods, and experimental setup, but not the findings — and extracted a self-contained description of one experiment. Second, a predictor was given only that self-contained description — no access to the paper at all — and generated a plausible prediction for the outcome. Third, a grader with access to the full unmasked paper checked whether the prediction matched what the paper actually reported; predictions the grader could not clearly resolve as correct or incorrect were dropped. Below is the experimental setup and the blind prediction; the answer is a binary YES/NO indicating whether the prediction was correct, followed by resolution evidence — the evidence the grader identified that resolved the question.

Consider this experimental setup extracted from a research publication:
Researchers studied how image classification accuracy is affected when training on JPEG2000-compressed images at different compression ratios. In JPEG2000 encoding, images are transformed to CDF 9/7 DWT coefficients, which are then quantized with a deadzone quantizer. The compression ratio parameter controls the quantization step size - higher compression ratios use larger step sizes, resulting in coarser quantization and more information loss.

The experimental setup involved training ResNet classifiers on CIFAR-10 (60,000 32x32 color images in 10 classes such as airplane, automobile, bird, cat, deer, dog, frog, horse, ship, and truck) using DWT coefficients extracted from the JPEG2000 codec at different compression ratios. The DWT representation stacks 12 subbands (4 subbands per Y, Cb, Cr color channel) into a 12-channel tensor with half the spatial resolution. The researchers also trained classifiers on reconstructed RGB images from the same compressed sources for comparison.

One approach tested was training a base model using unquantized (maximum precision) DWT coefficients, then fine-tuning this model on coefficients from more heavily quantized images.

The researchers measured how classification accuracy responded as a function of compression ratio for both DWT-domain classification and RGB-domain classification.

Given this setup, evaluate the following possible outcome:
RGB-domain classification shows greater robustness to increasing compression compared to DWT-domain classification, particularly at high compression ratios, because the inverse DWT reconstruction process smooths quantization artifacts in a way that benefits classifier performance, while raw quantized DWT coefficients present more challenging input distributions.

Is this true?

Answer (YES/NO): NO